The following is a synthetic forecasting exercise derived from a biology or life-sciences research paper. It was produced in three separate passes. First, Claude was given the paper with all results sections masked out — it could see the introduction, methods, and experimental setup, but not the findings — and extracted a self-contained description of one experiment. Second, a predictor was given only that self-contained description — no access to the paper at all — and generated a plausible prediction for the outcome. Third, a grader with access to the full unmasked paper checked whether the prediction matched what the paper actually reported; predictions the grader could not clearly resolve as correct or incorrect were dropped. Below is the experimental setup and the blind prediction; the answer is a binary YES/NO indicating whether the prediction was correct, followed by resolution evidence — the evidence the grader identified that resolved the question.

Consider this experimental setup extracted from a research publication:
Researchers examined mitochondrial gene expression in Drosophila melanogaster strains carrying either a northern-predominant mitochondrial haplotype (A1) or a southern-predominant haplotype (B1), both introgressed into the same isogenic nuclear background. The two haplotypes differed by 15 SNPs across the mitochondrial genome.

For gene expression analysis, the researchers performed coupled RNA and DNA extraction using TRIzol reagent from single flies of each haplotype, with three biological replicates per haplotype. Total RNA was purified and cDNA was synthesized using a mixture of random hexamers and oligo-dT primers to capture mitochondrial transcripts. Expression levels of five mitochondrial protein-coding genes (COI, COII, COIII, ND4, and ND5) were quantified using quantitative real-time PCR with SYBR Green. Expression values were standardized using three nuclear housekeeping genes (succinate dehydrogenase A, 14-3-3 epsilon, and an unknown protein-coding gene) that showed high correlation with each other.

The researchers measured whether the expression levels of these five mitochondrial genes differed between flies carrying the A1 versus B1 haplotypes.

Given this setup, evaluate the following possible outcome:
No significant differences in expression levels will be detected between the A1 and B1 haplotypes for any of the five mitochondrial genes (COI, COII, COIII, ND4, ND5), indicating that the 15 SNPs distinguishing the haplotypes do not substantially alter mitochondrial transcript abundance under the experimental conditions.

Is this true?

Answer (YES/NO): NO